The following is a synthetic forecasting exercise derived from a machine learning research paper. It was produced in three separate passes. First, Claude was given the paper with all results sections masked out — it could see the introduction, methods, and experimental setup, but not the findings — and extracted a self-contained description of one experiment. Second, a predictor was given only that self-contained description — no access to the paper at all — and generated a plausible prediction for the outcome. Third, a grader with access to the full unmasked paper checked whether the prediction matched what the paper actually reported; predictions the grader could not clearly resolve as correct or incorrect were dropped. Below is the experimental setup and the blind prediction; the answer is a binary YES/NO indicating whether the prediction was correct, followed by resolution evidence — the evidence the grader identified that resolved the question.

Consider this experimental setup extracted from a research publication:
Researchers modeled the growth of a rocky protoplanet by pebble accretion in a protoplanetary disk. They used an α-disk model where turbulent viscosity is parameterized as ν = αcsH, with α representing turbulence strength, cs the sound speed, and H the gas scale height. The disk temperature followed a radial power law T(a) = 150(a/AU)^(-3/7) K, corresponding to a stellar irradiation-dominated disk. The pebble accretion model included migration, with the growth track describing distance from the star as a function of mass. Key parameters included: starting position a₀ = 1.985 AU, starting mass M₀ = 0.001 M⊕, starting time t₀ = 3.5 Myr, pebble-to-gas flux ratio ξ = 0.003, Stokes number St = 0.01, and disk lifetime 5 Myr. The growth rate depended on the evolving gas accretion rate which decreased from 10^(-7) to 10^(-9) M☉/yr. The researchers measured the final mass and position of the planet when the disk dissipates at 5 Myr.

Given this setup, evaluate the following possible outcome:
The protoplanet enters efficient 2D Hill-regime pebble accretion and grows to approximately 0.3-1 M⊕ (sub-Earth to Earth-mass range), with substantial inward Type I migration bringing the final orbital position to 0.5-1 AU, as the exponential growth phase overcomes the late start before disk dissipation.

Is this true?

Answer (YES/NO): YES